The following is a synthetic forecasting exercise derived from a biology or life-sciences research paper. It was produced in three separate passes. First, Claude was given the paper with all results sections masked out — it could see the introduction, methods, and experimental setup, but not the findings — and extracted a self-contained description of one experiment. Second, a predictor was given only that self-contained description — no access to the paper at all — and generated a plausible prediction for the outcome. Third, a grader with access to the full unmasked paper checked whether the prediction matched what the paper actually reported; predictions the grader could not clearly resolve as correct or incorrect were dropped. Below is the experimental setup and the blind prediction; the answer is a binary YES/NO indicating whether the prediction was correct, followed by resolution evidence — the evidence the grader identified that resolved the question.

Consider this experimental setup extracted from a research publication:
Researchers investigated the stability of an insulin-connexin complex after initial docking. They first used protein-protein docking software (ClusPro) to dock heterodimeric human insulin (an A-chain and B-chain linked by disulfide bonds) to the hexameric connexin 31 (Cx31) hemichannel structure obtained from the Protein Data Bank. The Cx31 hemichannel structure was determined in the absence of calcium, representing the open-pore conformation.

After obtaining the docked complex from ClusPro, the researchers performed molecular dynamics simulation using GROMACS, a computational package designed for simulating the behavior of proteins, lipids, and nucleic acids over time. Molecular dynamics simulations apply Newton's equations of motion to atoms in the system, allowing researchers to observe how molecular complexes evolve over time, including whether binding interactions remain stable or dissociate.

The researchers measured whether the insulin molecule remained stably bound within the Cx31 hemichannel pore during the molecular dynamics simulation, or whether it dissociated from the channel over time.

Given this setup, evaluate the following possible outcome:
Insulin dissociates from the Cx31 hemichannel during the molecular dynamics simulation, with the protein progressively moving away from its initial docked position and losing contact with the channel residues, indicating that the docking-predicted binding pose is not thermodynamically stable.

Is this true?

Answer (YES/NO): NO